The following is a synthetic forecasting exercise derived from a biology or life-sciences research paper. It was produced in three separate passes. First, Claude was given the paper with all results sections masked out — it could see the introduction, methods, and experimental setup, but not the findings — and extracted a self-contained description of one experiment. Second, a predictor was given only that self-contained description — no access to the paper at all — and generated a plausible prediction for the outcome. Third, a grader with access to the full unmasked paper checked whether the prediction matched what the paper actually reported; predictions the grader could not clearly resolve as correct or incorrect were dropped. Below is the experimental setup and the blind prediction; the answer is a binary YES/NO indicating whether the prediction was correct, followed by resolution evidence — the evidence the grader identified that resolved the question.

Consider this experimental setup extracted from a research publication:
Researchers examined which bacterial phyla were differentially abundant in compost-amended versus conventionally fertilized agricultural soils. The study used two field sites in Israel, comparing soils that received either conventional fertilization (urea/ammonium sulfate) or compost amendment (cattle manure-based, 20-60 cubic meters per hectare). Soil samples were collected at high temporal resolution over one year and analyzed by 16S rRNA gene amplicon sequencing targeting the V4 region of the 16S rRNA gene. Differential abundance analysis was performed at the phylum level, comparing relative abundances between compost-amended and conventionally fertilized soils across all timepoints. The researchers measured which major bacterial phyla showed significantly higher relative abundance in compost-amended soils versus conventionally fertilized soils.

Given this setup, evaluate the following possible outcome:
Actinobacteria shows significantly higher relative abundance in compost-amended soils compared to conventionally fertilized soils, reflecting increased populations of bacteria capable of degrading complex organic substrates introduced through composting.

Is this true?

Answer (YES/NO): NO